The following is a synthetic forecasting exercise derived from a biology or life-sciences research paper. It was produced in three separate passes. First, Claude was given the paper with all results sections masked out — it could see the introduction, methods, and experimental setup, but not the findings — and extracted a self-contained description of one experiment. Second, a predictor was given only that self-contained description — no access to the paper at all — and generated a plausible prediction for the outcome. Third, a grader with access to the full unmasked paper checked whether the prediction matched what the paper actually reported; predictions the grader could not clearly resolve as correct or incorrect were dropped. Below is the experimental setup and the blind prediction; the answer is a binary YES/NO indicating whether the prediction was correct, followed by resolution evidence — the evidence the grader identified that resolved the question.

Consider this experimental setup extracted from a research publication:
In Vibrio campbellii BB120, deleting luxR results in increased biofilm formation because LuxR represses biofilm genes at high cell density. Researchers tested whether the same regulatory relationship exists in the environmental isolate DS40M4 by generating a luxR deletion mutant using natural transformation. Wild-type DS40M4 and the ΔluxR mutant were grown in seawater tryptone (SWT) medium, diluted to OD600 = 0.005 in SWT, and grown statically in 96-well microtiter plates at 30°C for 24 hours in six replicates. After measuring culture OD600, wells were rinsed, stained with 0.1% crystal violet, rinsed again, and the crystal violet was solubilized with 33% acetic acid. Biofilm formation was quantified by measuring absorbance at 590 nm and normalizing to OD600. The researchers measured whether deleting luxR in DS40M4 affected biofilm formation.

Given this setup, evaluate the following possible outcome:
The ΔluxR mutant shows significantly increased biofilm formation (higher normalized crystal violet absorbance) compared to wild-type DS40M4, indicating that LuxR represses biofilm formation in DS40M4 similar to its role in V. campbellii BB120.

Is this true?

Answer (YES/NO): YES